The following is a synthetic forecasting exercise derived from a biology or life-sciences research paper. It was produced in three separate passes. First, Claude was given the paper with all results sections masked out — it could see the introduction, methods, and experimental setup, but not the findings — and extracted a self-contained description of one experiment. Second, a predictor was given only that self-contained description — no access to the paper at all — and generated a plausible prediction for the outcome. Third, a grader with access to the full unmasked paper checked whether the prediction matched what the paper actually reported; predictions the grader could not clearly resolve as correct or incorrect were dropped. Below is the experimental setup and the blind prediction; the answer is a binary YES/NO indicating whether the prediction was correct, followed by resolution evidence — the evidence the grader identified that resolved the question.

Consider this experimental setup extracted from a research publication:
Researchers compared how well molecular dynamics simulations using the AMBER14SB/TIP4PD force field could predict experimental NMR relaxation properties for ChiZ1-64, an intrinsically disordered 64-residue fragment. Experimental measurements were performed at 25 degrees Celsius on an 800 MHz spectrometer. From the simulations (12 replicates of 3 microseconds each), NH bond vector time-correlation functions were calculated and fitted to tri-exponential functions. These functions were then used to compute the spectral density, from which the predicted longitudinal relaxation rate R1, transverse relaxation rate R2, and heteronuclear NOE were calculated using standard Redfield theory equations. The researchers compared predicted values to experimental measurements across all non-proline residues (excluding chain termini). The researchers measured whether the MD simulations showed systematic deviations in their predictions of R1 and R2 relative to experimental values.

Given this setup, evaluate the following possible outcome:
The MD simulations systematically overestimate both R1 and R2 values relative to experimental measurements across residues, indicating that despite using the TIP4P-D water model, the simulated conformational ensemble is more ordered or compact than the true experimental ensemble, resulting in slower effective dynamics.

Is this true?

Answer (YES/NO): NO